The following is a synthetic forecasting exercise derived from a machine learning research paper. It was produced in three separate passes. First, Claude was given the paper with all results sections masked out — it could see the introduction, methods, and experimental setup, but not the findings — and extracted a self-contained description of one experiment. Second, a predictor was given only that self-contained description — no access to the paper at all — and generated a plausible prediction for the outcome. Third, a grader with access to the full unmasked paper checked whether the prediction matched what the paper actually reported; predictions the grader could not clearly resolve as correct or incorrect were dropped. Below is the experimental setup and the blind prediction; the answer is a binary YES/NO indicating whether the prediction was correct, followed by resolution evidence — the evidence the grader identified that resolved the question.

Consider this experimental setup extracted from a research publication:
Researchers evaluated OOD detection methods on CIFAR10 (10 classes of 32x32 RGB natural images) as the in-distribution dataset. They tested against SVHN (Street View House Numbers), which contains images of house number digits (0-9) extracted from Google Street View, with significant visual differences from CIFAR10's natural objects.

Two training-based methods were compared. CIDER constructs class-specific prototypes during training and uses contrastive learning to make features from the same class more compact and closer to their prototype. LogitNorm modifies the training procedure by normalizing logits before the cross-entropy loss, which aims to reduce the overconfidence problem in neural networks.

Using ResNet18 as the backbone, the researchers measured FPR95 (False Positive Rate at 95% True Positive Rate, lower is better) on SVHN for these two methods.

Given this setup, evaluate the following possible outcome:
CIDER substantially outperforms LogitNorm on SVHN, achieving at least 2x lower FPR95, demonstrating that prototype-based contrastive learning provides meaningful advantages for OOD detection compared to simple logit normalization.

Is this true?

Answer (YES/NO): YES